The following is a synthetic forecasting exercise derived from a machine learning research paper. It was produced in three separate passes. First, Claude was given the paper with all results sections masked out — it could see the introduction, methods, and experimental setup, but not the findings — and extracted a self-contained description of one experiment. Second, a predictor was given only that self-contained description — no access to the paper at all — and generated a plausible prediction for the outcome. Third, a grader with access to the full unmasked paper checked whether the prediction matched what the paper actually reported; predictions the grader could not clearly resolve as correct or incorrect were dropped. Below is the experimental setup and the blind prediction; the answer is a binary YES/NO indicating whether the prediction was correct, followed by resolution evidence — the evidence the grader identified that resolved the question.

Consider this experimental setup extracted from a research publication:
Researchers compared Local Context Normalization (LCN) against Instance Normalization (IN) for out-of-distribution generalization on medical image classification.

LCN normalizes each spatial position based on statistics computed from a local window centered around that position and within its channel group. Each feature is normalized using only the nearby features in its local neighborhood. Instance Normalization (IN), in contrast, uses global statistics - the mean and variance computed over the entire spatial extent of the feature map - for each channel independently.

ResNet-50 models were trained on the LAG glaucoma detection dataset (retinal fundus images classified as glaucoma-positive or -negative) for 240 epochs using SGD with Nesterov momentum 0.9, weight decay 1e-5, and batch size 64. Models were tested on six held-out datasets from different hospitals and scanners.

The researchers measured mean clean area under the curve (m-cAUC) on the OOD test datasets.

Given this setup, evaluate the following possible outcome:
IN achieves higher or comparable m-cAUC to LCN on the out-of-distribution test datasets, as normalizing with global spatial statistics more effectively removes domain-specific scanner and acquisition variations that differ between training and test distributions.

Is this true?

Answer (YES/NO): YES